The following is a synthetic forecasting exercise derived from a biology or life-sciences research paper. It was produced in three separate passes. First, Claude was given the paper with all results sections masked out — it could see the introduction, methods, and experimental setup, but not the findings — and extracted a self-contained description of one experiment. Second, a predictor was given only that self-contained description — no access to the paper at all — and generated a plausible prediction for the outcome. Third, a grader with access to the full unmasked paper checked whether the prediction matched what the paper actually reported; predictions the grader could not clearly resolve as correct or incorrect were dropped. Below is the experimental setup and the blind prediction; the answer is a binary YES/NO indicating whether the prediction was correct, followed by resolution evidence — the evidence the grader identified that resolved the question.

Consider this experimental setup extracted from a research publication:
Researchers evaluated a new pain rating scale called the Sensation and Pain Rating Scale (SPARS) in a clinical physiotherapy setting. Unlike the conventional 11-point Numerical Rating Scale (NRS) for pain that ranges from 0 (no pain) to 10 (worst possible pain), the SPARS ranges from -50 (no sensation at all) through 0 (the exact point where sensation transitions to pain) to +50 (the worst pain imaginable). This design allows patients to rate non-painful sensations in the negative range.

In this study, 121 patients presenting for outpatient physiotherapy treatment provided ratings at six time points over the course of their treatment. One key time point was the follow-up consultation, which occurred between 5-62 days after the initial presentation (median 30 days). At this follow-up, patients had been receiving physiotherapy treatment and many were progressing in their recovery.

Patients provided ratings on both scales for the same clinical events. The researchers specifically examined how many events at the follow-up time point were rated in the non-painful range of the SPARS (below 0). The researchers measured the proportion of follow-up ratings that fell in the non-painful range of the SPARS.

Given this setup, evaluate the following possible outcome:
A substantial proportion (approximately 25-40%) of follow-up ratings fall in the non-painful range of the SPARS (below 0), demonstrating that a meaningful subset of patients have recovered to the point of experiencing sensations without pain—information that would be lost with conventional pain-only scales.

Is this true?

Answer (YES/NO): NO